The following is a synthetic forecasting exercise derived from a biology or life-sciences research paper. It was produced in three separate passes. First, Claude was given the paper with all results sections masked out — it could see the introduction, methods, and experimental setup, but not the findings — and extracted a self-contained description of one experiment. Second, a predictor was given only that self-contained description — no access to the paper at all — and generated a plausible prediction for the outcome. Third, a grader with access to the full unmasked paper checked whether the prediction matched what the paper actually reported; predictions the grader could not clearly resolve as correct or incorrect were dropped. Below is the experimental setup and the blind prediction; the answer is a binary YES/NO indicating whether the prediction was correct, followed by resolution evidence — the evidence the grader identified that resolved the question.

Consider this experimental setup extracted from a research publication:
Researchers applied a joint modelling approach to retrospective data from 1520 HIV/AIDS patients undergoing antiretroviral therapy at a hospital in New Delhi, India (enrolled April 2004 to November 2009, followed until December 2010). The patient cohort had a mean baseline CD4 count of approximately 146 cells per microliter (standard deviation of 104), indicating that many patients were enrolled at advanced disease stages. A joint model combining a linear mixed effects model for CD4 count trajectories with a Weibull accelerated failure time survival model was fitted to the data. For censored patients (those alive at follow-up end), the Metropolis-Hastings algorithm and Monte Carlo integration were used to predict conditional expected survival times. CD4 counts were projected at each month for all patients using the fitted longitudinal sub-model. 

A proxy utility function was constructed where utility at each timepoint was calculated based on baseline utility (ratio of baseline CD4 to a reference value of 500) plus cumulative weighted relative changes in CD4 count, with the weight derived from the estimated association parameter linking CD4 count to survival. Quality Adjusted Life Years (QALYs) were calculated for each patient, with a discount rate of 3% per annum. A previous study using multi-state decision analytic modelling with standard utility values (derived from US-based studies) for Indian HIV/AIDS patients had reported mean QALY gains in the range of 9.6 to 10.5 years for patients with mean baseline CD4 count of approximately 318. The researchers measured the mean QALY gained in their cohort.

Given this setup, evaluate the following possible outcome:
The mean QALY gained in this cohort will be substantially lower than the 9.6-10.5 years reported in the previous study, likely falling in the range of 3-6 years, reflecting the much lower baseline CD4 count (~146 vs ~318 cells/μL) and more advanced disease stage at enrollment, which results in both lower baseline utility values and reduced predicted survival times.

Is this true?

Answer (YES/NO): NO